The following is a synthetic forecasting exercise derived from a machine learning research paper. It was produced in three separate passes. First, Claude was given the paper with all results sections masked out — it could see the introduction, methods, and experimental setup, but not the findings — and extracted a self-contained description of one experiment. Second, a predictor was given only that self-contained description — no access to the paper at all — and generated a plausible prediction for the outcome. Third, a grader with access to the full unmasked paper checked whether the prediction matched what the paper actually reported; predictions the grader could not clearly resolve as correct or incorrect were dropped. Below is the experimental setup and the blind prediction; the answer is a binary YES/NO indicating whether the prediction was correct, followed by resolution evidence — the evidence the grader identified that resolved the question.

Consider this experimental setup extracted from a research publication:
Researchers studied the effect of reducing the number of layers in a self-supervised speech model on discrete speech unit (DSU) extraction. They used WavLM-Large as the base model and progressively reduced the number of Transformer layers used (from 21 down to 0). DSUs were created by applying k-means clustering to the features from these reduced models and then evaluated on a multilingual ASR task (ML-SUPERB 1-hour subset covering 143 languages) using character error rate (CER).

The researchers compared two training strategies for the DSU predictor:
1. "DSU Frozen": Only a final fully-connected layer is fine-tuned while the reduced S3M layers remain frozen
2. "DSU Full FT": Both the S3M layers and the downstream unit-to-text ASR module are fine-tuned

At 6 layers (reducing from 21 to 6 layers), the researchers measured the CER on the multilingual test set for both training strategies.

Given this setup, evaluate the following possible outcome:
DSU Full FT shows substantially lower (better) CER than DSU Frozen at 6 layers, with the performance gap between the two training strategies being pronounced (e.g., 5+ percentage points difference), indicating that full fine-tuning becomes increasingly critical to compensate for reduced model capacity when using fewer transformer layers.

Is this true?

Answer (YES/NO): NO